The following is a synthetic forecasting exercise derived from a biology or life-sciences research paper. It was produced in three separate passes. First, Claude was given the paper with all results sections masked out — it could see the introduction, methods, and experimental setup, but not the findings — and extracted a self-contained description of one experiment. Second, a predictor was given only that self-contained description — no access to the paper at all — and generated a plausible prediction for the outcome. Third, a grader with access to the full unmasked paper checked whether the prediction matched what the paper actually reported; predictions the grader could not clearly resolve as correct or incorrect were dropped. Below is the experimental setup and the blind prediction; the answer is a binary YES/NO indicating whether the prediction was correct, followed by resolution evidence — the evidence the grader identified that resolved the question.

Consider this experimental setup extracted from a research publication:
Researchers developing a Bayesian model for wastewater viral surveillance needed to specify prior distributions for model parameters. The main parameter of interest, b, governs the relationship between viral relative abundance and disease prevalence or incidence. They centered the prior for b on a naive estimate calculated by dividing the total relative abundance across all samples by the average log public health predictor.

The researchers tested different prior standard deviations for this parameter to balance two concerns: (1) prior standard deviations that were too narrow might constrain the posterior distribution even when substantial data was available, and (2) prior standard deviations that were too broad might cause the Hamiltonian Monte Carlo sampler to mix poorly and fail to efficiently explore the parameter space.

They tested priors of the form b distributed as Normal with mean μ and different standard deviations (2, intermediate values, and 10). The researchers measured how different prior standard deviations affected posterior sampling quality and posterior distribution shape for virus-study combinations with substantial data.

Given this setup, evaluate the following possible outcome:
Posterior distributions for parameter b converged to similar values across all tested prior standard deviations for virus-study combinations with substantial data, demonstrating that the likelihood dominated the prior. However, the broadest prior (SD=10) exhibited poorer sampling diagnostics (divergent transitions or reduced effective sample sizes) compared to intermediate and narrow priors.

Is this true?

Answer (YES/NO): NO